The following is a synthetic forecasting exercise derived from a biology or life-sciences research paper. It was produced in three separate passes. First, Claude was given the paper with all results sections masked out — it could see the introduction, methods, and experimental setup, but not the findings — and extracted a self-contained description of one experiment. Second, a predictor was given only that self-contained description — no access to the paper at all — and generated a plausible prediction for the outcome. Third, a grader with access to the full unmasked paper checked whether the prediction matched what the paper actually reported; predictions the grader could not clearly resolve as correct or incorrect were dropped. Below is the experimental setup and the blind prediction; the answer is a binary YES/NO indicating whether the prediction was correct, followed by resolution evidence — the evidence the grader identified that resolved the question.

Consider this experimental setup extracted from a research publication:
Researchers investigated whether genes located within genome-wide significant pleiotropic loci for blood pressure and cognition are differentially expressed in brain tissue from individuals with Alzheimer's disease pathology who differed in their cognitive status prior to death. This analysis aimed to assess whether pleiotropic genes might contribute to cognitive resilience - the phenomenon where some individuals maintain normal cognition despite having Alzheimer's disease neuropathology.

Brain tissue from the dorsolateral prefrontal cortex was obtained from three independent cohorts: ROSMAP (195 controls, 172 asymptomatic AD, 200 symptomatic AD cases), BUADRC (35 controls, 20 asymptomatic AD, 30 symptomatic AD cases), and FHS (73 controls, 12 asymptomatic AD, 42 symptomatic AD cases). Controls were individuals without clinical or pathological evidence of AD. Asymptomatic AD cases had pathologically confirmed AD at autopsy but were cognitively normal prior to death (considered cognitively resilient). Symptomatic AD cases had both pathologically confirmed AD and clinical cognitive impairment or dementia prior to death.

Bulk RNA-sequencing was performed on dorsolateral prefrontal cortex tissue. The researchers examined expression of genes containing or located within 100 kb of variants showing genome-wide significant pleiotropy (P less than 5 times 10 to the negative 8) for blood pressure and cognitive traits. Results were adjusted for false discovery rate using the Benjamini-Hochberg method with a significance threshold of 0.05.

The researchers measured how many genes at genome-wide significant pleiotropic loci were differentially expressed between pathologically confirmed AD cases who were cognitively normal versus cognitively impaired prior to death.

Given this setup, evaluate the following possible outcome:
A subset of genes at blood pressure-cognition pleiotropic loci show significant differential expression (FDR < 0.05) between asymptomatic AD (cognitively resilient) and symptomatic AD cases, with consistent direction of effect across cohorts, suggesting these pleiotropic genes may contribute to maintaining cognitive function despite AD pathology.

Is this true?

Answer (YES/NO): YES